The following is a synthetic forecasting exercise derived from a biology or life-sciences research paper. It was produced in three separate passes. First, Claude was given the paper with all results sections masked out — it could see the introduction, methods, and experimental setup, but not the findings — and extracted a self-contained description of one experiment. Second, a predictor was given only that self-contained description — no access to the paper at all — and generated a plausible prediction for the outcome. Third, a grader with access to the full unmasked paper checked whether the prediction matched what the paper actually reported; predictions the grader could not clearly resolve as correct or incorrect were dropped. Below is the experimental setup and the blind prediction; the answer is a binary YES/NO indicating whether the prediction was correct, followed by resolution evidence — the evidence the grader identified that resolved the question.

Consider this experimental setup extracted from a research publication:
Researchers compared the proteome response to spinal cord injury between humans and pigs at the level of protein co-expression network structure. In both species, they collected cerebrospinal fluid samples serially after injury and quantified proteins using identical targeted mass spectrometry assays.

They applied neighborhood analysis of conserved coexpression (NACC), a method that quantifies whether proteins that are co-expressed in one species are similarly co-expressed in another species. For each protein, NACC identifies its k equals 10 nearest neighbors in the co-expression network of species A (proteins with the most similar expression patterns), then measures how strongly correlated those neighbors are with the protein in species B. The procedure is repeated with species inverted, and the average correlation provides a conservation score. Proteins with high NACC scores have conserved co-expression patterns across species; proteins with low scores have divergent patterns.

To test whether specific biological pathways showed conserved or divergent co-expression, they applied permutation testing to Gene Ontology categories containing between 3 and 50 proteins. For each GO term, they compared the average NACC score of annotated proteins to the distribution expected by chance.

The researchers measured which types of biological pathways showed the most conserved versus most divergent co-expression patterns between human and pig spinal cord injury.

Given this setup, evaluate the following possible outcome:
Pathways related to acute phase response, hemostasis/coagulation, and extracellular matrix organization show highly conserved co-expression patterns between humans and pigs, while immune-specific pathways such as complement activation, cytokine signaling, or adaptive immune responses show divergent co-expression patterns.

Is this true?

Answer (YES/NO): NO